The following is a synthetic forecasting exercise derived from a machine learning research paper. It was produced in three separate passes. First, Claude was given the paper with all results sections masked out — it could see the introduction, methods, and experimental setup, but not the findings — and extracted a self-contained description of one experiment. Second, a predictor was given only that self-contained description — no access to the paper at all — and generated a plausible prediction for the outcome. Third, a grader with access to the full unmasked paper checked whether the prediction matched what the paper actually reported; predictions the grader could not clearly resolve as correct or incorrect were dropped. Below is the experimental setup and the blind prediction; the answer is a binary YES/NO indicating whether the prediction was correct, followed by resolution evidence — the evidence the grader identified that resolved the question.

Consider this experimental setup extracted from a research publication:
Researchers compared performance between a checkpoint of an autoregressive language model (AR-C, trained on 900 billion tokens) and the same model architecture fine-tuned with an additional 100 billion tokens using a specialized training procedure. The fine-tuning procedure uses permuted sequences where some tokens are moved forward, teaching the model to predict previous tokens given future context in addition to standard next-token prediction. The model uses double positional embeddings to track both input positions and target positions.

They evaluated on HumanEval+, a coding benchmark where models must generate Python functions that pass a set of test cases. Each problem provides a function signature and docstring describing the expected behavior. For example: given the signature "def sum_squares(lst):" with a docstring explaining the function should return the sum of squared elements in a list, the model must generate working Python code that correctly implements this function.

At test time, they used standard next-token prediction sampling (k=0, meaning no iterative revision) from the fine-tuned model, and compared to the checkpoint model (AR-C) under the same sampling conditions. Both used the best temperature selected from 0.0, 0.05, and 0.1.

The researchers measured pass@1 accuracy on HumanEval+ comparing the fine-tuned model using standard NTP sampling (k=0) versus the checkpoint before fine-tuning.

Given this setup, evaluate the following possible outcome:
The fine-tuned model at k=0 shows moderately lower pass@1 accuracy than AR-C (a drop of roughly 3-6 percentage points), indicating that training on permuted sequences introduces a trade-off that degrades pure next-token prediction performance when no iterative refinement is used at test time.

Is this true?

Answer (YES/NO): NO